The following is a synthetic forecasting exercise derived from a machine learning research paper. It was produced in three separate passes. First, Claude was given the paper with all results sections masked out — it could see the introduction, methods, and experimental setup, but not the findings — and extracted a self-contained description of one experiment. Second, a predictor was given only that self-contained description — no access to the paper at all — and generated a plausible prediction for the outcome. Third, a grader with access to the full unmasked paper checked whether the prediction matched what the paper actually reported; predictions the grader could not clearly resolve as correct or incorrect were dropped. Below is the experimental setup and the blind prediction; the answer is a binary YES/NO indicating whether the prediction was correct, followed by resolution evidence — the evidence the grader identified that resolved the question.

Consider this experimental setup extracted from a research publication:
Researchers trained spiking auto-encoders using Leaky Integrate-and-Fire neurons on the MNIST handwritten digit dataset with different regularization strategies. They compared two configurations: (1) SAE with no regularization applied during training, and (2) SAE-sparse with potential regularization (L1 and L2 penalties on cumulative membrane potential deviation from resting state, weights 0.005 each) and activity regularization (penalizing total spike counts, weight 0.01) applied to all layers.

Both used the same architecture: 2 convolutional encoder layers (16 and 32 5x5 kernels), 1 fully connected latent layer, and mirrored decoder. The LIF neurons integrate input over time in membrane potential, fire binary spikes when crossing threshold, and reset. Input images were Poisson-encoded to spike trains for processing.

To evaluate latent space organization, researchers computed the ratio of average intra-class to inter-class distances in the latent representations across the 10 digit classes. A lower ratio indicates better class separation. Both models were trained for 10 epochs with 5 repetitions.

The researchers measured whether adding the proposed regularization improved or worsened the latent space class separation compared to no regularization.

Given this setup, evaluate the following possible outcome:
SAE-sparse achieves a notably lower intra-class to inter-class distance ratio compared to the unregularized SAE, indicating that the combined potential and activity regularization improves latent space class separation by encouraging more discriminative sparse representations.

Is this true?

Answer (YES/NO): NO